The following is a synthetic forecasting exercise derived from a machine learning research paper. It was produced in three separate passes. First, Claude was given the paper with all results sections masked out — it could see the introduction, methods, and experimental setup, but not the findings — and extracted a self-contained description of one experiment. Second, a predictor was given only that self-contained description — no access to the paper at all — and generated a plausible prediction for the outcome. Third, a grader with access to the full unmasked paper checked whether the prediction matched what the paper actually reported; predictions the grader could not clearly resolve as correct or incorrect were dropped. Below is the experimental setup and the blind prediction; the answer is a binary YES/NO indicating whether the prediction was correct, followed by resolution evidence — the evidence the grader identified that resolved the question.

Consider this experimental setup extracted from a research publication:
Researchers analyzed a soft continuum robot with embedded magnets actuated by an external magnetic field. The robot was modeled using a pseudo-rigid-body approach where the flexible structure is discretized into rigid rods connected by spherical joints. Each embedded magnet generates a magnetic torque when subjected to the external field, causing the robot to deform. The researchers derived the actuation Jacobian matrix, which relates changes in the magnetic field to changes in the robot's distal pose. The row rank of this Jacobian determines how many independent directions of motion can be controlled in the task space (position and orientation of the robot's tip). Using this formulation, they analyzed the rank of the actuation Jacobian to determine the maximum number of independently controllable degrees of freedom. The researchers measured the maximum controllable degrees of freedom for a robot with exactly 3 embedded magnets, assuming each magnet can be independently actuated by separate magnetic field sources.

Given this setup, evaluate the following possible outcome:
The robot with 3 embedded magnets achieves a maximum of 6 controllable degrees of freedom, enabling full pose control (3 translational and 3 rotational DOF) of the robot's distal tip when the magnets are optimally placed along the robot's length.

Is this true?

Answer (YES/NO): YES